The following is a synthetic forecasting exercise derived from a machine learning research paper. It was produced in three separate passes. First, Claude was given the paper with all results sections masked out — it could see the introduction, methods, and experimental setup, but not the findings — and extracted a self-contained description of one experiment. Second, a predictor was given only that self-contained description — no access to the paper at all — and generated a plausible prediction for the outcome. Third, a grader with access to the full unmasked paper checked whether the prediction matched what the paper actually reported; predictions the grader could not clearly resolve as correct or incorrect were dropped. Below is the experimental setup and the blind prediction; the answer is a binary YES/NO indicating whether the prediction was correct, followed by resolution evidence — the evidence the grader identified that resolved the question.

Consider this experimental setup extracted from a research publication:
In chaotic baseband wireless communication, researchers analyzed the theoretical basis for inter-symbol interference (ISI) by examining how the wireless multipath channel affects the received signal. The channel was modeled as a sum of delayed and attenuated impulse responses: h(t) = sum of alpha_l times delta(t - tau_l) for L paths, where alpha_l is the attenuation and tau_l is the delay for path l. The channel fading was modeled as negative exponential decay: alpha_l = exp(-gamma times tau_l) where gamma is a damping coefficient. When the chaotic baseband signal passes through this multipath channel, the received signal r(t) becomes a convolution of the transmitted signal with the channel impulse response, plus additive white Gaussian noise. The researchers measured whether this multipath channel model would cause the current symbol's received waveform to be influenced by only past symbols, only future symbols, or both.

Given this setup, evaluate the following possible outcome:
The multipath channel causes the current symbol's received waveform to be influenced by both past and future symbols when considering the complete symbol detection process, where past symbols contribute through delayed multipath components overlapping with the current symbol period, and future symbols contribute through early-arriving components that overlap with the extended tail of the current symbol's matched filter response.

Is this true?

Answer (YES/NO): YES